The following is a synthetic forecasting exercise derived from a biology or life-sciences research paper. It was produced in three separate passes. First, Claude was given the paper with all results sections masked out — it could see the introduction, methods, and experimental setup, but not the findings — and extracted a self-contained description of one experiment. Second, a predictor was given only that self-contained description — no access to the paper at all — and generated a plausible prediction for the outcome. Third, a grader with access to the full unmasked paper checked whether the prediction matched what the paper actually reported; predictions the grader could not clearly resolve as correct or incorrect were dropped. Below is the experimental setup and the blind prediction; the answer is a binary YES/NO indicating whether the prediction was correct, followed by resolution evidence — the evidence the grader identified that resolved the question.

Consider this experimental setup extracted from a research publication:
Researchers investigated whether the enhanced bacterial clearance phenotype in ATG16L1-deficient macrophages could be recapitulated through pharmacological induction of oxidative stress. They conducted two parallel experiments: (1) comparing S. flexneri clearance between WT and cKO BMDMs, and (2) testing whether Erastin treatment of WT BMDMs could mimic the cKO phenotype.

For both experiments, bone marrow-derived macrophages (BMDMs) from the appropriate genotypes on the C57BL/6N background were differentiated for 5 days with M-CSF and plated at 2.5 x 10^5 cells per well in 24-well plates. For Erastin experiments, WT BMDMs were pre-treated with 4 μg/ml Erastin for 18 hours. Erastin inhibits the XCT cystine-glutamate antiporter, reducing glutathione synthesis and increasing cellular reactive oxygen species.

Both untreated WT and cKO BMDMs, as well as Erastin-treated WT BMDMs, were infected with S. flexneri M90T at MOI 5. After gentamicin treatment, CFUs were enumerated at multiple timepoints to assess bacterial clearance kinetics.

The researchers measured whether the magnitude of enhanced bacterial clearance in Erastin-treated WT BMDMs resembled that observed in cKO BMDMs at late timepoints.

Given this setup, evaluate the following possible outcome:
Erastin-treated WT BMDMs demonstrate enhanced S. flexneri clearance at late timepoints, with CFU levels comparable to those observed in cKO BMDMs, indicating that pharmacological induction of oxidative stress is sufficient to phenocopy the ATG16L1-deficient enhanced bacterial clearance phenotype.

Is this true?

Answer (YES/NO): NO